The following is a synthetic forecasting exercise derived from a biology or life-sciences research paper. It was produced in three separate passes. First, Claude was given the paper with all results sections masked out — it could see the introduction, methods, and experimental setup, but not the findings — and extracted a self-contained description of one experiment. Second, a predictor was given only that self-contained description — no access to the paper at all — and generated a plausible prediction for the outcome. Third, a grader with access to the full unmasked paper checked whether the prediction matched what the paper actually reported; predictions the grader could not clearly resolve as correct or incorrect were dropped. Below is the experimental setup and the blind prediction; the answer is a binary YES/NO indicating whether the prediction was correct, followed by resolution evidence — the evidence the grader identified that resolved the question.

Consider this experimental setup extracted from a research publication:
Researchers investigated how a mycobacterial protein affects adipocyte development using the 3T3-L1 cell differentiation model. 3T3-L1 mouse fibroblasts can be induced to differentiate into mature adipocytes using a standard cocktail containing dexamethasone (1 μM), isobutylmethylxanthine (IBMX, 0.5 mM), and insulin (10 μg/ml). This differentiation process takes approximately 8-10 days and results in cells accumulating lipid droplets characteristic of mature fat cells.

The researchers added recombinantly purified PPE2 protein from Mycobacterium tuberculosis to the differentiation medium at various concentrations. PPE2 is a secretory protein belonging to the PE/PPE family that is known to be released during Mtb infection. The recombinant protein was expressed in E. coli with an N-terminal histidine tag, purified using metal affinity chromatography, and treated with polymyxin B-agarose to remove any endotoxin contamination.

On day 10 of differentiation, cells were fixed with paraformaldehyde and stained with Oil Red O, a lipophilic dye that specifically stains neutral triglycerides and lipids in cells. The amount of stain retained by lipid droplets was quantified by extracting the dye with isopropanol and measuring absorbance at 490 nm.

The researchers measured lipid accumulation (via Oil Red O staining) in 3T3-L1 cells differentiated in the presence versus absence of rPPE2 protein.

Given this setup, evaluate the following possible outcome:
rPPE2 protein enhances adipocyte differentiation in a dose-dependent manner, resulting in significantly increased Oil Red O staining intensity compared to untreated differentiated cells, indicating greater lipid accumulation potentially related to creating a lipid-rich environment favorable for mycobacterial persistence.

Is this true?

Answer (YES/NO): NO